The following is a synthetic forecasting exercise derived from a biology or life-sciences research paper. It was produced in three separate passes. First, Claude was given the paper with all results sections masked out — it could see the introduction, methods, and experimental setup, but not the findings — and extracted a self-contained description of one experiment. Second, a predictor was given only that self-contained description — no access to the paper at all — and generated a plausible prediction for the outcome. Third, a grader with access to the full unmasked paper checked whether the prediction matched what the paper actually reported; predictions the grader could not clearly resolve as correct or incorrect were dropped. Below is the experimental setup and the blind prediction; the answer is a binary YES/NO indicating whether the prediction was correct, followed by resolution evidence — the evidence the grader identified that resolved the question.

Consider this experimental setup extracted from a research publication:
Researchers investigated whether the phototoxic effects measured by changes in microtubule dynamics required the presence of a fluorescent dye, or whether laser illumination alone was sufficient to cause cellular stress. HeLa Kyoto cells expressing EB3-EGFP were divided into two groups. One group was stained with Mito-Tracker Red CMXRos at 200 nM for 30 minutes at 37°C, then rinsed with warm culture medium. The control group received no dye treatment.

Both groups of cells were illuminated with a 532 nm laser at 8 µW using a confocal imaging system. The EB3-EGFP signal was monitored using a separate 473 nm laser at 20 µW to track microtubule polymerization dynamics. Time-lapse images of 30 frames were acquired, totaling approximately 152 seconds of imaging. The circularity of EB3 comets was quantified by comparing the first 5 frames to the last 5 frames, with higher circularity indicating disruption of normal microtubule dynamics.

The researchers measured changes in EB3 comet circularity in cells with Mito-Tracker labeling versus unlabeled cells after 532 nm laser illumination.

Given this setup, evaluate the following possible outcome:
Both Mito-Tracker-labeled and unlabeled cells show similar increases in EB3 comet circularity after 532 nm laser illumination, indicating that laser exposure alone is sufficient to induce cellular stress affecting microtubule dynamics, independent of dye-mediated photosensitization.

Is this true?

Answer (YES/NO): NO